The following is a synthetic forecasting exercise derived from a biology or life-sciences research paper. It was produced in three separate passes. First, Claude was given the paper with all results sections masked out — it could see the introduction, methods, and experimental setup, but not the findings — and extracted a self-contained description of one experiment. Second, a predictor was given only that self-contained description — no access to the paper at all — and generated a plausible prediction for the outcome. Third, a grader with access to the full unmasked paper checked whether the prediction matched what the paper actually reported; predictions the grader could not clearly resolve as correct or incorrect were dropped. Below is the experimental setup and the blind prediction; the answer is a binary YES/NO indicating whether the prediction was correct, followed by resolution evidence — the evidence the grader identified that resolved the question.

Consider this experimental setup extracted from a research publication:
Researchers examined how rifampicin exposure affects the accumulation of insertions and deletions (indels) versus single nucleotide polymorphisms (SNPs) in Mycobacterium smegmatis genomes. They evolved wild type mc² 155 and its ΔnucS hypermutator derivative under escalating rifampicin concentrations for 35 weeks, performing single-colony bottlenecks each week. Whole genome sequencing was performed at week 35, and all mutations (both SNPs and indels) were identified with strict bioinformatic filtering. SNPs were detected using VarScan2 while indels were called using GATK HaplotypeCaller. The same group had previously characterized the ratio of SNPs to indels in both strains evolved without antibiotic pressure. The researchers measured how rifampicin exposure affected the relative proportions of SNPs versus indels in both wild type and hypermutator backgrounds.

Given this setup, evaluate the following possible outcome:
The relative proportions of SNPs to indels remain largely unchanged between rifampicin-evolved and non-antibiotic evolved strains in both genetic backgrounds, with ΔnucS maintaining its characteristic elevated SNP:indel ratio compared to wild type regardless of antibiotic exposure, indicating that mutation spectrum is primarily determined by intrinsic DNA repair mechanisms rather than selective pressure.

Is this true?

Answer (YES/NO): NO